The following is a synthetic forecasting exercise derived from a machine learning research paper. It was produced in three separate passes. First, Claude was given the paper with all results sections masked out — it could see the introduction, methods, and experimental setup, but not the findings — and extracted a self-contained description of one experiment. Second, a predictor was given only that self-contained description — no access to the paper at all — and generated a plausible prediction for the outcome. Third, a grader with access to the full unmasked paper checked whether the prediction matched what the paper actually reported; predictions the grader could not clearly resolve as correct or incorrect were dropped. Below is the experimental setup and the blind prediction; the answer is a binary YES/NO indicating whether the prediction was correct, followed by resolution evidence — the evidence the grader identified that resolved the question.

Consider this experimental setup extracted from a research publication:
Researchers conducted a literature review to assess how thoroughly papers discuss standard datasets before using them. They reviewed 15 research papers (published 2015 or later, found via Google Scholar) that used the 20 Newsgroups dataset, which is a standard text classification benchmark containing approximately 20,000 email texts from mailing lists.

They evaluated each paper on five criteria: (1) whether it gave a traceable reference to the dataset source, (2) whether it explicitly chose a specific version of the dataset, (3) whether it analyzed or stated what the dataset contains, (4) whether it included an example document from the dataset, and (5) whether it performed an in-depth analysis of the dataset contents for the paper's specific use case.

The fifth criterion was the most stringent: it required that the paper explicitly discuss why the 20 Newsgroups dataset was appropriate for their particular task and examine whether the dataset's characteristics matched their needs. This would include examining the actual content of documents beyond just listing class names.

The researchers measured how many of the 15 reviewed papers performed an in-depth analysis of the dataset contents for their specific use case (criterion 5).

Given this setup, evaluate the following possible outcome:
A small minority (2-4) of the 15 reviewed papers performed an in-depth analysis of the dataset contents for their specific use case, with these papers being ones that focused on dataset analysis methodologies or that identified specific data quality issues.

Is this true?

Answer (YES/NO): NO